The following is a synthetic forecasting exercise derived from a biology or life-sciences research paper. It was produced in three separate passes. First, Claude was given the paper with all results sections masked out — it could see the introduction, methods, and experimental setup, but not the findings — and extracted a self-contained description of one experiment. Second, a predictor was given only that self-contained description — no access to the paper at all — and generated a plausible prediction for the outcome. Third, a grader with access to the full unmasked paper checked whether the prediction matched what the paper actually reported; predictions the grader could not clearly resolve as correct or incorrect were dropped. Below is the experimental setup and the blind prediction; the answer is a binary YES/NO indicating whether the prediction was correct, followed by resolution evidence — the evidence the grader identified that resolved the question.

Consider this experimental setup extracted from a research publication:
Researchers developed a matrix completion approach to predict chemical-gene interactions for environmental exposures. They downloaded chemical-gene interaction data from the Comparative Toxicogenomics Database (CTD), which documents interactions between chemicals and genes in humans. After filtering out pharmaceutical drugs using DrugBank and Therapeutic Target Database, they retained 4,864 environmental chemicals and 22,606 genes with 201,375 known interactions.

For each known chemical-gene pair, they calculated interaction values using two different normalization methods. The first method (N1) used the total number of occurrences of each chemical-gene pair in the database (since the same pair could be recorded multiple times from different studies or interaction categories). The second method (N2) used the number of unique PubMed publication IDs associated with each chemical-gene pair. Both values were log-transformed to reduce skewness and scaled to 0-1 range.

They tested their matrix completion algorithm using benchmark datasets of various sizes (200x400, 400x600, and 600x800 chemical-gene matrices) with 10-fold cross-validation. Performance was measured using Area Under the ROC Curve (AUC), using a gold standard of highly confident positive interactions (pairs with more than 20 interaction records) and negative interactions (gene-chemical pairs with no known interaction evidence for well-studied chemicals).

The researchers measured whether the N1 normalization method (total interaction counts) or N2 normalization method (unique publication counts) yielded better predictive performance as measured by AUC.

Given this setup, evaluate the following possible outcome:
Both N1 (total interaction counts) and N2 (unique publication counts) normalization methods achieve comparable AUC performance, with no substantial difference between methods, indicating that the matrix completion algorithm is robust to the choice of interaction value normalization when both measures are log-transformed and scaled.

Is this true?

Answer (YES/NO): NO